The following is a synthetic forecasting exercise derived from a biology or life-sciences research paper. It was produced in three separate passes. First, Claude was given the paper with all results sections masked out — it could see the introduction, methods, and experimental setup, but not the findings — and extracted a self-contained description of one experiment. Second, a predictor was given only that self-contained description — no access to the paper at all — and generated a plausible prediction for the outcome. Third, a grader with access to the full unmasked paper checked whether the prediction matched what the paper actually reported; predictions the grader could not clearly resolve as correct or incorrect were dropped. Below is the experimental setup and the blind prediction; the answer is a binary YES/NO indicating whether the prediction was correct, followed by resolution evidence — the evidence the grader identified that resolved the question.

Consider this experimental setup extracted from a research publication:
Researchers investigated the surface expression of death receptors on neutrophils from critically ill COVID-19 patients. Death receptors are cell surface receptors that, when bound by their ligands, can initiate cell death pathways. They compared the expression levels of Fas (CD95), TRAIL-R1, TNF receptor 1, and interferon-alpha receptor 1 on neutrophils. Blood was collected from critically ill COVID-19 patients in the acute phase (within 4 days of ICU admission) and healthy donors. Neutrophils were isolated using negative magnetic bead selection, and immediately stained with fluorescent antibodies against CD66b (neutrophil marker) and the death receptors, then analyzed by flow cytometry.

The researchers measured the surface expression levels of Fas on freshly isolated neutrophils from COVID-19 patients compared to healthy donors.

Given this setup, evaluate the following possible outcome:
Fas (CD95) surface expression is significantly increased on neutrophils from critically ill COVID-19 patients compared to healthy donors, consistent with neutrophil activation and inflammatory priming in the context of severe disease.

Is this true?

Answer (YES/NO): YES